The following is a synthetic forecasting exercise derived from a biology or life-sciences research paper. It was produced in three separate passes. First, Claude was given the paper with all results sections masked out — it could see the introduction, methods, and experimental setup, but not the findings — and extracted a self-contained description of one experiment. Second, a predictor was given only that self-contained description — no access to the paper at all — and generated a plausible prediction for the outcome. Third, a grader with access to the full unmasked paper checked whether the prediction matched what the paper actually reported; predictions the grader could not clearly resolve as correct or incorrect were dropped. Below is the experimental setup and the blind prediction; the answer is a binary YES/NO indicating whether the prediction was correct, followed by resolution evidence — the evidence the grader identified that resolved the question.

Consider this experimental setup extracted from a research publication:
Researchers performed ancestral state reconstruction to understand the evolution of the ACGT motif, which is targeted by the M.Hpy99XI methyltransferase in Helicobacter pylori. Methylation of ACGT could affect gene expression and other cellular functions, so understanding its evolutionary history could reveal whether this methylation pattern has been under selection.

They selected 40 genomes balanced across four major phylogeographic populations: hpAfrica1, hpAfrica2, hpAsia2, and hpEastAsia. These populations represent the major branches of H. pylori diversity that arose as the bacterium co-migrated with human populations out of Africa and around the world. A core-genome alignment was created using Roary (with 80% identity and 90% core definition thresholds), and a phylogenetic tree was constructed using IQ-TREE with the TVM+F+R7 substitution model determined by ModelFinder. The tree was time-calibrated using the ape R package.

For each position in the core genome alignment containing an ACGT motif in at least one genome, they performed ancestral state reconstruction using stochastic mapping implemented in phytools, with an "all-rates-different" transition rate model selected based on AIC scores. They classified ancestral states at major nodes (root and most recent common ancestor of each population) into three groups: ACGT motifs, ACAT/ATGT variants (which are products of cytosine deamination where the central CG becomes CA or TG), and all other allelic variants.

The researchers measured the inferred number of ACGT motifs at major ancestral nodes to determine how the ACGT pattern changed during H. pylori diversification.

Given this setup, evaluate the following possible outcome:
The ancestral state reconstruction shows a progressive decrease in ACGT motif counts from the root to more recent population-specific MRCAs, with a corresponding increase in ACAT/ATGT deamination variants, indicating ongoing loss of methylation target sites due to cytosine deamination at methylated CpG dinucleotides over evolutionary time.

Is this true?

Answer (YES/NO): NO